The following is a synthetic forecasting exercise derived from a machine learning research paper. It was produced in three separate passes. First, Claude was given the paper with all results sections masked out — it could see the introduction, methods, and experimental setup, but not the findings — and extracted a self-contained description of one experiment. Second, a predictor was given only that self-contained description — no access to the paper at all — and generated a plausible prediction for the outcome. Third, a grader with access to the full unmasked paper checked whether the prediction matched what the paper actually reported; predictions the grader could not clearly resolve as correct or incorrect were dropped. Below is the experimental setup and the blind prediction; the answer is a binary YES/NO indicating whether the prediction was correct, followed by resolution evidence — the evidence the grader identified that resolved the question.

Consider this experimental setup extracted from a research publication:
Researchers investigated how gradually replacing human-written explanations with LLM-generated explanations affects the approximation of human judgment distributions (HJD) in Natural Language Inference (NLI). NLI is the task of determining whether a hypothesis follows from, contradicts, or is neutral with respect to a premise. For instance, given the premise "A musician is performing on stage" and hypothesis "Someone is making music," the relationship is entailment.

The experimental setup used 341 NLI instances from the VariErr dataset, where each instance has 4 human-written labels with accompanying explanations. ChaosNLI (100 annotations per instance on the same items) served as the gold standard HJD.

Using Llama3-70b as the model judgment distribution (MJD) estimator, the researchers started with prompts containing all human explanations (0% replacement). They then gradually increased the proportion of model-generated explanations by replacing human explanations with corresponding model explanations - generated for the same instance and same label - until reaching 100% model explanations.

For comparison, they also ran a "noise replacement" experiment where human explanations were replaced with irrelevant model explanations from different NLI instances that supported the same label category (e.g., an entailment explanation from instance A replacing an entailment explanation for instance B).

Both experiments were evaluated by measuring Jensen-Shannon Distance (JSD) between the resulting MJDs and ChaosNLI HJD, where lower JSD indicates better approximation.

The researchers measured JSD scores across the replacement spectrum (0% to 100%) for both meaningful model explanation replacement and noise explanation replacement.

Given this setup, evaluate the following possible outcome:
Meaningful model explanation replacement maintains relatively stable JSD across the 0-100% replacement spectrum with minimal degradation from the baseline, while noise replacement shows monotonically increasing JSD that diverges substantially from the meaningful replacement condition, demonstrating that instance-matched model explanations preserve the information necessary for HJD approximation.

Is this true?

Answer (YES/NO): YES